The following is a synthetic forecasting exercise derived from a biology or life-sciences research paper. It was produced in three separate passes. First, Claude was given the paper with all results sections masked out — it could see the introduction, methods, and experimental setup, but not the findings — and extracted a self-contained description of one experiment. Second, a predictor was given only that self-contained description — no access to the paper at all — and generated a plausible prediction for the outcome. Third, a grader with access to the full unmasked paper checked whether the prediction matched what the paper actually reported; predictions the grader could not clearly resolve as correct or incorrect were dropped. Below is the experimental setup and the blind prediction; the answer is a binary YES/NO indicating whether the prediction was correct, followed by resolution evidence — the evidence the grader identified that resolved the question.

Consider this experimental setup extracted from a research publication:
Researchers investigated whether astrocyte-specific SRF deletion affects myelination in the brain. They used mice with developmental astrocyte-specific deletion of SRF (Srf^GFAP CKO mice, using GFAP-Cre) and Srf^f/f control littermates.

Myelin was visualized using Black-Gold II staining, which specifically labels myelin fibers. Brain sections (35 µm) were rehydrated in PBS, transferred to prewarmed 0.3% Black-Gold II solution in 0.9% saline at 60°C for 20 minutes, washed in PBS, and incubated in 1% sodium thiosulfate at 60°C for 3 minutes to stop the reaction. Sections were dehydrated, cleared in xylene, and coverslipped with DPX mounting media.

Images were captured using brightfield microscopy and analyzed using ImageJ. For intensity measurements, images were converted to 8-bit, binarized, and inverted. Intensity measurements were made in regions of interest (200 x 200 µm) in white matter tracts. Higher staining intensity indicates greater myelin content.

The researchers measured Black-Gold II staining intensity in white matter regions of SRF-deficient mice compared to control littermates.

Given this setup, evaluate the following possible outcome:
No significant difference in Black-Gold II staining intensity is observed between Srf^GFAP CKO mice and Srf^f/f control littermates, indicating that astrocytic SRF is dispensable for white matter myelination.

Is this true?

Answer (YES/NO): YES